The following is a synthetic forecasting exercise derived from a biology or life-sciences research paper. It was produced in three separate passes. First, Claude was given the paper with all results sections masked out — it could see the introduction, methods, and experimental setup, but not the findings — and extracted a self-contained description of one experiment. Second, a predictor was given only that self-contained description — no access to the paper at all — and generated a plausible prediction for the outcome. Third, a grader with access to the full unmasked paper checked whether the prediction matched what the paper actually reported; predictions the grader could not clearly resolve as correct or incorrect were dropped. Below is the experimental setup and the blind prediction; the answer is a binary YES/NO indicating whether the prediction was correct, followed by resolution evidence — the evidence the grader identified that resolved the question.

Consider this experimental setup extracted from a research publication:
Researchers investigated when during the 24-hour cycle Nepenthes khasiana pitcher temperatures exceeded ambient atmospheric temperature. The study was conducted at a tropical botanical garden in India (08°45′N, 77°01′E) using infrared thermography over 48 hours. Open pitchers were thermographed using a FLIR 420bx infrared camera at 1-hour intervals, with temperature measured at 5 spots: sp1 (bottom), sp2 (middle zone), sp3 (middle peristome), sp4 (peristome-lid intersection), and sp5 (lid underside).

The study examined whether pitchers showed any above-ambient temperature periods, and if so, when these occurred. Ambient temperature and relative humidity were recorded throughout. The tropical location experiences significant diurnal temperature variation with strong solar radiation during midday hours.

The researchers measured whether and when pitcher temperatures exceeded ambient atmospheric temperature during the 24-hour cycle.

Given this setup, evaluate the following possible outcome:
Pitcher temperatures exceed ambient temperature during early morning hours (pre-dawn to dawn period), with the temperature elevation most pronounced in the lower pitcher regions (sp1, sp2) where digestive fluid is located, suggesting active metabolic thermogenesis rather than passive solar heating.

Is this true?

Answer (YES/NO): NO